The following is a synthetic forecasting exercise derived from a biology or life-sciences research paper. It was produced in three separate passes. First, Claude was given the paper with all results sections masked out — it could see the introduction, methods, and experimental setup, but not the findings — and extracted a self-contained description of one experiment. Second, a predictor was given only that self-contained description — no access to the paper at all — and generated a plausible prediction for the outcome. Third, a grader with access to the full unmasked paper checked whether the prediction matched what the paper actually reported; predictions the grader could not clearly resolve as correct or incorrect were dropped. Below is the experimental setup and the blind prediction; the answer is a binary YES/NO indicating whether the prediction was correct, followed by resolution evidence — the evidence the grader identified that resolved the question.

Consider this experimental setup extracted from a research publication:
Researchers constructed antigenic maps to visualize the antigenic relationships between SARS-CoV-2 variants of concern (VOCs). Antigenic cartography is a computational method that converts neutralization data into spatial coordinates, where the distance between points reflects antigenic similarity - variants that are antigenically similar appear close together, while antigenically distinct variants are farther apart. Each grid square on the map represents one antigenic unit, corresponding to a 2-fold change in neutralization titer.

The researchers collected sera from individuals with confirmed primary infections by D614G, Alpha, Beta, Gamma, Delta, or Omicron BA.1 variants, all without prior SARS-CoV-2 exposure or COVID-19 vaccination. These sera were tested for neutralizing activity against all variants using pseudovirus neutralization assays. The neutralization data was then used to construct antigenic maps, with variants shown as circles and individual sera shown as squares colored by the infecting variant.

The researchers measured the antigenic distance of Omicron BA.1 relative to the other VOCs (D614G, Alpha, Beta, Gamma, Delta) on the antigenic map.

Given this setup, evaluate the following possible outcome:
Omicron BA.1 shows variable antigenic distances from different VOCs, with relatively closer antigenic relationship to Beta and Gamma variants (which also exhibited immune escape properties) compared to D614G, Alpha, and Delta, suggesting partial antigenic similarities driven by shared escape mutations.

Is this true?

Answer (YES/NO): NO